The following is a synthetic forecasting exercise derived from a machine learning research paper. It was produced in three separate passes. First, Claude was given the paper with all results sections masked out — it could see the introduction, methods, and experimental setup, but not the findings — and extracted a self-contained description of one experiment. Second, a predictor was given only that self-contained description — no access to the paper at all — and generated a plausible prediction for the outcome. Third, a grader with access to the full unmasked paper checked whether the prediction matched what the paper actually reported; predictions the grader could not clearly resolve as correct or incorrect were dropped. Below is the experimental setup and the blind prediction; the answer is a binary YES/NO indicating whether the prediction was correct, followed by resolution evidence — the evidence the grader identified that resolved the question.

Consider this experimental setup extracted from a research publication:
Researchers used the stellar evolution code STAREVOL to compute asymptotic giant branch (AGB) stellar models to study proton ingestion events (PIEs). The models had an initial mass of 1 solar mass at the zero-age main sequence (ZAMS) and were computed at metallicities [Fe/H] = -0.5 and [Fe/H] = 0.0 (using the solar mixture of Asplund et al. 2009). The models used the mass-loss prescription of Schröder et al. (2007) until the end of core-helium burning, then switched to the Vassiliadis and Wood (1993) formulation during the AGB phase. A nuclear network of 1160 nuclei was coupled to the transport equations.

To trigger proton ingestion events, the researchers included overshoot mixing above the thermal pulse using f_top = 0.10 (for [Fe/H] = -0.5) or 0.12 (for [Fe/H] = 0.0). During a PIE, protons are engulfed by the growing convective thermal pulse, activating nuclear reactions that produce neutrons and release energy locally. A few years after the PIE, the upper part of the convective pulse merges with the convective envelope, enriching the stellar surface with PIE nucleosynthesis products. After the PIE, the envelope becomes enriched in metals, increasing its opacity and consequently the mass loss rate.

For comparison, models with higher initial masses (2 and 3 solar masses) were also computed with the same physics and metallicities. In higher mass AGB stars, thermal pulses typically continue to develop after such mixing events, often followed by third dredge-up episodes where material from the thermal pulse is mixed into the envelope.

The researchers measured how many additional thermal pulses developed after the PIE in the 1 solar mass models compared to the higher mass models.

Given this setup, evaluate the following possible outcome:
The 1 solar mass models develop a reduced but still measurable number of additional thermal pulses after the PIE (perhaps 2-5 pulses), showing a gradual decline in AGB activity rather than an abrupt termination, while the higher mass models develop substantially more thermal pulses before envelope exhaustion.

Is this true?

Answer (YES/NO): NO